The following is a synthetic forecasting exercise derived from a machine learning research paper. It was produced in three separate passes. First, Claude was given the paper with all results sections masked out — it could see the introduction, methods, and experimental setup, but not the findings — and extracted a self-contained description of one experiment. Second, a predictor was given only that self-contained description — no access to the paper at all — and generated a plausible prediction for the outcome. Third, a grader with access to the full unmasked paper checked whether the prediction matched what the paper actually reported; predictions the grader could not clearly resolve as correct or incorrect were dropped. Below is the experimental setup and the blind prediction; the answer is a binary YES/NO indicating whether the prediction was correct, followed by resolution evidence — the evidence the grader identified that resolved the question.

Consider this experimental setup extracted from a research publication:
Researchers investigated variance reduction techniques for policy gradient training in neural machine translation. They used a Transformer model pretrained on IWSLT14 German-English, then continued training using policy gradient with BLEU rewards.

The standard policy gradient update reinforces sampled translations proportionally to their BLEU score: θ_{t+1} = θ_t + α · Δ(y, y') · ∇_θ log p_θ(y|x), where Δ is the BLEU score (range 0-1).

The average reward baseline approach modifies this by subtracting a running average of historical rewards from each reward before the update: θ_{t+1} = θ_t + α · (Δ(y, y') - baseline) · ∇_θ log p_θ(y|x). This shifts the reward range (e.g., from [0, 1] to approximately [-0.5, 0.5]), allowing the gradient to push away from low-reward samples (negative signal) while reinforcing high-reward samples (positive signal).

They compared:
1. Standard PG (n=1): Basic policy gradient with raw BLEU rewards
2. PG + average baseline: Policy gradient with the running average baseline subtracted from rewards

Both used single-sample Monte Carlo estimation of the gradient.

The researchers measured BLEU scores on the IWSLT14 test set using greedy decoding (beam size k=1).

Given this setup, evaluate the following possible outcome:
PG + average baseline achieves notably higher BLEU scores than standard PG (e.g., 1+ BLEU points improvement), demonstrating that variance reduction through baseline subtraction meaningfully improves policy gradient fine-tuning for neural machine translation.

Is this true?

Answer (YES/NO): NO